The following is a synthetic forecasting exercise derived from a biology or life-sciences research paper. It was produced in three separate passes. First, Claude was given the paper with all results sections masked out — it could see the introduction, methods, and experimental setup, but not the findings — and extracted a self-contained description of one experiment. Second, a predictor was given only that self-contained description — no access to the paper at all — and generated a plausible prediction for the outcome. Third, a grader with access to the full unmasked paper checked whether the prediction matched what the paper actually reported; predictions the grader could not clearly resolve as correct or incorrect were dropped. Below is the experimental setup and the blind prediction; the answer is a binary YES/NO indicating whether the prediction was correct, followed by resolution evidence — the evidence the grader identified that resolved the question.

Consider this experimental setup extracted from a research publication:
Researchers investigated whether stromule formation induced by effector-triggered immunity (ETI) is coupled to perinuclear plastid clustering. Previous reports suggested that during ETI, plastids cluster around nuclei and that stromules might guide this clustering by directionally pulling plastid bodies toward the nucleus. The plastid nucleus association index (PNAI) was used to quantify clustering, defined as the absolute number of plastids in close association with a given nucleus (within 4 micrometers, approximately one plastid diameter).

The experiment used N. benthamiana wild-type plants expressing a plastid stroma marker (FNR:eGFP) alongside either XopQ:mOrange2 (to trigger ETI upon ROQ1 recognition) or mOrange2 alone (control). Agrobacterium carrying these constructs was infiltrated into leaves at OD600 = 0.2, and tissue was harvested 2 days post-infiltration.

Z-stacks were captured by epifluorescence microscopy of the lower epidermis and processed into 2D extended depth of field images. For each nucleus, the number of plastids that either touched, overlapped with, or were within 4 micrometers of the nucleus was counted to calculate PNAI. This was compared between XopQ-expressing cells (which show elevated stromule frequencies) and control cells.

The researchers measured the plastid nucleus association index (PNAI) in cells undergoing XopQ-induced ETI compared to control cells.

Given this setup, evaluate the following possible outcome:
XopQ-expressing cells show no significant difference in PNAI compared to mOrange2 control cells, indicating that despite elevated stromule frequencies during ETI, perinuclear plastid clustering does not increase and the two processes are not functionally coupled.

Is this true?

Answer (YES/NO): NO